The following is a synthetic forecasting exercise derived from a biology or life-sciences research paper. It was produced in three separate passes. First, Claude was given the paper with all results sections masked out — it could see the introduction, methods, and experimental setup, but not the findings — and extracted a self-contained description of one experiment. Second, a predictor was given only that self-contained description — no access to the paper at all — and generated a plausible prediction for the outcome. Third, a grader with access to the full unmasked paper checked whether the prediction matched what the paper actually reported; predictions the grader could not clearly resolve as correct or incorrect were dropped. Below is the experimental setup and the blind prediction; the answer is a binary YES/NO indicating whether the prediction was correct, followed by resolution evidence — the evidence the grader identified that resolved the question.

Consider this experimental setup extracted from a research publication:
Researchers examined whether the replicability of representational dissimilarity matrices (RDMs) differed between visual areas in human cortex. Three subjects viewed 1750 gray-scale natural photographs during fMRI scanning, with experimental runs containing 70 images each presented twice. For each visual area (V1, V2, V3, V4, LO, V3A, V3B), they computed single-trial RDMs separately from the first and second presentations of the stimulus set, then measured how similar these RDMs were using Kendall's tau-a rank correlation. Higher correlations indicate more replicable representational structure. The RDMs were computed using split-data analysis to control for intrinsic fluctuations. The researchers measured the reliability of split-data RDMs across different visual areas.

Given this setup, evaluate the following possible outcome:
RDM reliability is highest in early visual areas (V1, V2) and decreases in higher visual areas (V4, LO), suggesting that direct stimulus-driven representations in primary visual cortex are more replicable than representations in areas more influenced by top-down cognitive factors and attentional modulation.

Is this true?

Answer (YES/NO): NO